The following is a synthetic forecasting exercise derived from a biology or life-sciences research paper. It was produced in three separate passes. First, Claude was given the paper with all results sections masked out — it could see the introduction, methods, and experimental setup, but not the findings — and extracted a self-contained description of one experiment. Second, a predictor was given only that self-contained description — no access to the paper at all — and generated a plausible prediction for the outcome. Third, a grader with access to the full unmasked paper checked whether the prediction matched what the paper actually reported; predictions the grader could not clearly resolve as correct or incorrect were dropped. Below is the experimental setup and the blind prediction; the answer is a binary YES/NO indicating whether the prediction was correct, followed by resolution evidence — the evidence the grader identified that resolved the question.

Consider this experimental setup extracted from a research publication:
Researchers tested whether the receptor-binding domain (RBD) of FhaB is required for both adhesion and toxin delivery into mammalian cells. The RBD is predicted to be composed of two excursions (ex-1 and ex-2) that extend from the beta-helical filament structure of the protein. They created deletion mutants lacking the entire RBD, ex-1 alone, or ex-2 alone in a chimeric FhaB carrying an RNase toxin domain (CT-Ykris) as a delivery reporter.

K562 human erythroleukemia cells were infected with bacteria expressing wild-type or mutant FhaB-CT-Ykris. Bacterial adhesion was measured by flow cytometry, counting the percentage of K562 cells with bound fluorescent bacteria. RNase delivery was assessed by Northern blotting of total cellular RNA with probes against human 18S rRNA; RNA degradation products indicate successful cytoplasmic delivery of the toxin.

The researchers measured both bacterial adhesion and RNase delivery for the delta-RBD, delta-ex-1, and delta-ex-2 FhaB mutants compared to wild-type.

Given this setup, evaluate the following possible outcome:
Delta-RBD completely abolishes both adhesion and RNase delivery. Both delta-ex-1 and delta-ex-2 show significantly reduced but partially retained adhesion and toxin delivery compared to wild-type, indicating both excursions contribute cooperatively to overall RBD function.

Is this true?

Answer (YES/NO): NO